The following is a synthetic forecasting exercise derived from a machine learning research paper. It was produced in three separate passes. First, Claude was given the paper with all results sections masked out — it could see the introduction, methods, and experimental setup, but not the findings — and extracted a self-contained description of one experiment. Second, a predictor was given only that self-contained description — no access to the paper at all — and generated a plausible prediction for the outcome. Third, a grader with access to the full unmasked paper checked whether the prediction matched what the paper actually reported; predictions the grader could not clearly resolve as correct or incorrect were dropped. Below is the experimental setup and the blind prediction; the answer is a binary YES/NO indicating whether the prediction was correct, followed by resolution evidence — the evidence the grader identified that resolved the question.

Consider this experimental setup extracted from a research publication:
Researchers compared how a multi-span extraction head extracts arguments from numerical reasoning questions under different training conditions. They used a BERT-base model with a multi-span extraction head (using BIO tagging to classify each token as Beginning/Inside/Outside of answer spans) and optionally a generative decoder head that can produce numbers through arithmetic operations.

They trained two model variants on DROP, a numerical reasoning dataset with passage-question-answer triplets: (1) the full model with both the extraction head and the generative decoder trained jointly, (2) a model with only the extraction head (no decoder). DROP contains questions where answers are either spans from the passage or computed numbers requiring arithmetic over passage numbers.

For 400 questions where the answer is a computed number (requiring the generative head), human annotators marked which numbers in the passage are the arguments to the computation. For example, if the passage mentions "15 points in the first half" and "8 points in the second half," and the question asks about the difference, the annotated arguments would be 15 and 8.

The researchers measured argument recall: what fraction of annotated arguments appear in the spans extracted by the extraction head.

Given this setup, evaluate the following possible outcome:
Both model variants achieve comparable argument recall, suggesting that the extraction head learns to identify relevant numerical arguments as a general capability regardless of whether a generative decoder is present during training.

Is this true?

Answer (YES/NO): NO